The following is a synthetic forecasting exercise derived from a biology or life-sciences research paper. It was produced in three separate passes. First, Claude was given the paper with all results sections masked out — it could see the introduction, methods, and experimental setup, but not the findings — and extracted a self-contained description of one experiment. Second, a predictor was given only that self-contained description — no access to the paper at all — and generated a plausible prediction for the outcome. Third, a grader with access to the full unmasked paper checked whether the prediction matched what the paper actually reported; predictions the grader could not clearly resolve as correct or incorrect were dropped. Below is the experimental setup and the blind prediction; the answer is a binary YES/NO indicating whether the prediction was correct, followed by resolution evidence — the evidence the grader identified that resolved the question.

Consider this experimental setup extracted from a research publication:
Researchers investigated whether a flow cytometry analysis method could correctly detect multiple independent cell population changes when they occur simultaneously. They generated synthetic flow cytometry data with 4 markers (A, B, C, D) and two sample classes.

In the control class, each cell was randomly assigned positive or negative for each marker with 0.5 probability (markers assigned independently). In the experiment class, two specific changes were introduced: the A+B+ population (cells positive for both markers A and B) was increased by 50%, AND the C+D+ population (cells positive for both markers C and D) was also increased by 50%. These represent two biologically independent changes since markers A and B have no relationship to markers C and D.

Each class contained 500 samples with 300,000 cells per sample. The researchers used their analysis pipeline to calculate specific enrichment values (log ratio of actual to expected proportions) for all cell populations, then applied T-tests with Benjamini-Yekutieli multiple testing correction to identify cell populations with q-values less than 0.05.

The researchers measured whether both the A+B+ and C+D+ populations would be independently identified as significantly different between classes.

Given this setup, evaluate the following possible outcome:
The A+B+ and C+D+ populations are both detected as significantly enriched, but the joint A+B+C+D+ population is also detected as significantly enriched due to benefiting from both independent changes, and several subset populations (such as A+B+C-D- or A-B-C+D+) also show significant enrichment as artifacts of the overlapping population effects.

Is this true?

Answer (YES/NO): NO